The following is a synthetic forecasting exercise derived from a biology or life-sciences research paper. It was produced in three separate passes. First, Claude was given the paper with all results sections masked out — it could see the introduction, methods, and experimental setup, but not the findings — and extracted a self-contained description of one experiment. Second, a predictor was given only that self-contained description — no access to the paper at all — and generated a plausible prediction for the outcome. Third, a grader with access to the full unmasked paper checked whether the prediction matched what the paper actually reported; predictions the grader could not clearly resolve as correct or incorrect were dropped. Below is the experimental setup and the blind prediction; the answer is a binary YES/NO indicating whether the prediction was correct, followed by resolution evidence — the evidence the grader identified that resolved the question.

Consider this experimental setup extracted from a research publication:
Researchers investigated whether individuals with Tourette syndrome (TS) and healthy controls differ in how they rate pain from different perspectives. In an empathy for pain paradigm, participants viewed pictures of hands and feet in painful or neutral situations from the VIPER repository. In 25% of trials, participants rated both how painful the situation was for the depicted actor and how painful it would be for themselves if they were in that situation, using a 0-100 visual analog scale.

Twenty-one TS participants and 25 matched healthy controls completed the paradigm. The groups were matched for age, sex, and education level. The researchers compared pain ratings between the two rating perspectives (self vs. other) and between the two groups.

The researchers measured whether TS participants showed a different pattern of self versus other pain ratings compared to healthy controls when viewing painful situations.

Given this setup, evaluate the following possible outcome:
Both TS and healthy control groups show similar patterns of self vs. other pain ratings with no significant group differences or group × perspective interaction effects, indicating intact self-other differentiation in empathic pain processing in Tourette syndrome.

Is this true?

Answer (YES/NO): YES